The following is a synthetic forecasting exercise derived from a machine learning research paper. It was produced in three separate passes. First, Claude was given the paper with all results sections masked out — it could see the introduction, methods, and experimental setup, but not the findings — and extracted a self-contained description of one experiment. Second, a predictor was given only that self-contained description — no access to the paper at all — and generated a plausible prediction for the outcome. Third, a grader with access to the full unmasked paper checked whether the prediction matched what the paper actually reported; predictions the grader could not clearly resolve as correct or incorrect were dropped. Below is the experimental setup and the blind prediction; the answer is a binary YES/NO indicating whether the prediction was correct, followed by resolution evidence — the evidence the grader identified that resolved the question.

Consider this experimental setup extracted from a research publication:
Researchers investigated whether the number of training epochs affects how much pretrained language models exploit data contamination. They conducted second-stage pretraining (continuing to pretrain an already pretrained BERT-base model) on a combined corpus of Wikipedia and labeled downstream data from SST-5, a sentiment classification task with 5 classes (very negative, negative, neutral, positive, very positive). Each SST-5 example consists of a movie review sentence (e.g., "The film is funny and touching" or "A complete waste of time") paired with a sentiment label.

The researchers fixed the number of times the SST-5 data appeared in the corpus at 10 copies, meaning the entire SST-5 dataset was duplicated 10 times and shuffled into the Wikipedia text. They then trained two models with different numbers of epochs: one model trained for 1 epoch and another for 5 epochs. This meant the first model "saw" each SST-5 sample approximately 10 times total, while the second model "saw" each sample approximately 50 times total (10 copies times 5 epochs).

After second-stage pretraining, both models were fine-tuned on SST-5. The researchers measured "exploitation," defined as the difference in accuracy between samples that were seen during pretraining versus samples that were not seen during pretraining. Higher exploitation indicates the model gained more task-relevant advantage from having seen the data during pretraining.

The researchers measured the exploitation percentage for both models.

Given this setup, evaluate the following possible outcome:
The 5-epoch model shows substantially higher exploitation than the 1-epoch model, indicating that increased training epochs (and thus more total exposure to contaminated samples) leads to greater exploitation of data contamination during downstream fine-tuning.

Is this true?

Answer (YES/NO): YES